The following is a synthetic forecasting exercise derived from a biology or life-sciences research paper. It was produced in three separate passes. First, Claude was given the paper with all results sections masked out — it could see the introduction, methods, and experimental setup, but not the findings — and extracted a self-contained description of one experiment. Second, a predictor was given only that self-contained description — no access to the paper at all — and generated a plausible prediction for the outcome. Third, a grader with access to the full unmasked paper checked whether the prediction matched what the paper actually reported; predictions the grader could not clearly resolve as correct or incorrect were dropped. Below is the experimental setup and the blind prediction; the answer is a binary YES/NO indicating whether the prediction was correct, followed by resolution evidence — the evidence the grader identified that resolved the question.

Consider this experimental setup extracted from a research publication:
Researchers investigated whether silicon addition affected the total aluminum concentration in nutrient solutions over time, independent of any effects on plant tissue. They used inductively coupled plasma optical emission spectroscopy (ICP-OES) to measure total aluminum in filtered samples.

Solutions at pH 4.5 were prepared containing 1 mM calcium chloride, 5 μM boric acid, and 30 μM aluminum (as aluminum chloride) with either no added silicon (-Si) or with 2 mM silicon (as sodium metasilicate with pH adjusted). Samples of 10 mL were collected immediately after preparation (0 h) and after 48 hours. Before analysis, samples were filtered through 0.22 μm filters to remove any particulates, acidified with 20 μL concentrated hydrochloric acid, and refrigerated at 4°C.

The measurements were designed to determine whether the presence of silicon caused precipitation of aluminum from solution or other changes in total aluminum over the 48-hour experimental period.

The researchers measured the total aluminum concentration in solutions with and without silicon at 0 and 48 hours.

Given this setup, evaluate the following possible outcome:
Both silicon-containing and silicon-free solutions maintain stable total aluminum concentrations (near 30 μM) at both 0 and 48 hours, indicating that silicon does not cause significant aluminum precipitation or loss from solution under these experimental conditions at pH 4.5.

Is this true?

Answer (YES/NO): YES